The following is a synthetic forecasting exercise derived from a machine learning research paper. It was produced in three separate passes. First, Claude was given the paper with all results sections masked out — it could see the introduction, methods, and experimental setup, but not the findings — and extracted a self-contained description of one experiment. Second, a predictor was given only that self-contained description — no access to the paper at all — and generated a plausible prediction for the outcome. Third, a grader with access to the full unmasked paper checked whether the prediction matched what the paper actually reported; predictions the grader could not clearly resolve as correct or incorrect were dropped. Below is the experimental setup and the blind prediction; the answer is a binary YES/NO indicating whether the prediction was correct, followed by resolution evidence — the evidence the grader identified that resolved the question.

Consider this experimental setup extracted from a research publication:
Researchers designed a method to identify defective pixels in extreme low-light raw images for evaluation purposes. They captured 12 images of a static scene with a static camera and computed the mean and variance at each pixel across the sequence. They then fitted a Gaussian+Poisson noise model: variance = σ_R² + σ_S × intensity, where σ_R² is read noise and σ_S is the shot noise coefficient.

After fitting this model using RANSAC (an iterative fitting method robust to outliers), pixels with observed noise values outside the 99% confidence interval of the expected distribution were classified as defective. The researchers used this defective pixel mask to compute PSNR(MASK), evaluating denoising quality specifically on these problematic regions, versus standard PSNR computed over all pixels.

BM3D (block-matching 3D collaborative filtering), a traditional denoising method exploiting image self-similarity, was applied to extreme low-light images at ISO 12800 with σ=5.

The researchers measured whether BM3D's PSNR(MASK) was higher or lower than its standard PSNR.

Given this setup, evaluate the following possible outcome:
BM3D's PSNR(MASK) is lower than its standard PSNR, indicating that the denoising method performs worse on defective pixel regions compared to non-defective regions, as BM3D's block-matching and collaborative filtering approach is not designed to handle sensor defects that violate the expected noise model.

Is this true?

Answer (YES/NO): NO